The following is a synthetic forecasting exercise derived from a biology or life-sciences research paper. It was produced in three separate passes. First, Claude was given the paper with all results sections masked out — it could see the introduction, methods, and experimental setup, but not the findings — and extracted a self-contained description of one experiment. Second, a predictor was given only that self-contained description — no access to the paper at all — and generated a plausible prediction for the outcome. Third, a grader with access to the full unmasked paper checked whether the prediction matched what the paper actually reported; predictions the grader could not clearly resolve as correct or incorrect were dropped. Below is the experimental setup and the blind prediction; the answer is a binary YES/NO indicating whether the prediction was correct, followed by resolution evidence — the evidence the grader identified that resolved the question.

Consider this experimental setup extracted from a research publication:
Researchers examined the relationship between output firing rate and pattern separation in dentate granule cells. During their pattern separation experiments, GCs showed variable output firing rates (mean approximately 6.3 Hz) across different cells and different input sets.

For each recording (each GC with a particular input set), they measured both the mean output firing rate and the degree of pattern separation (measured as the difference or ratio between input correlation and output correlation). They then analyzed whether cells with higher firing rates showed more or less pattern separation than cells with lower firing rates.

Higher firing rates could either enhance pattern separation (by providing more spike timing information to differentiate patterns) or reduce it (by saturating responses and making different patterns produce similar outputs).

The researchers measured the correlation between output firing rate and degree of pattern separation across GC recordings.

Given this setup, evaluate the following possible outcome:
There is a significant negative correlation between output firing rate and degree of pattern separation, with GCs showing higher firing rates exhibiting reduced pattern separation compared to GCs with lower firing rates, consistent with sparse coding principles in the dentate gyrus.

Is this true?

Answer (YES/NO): NO